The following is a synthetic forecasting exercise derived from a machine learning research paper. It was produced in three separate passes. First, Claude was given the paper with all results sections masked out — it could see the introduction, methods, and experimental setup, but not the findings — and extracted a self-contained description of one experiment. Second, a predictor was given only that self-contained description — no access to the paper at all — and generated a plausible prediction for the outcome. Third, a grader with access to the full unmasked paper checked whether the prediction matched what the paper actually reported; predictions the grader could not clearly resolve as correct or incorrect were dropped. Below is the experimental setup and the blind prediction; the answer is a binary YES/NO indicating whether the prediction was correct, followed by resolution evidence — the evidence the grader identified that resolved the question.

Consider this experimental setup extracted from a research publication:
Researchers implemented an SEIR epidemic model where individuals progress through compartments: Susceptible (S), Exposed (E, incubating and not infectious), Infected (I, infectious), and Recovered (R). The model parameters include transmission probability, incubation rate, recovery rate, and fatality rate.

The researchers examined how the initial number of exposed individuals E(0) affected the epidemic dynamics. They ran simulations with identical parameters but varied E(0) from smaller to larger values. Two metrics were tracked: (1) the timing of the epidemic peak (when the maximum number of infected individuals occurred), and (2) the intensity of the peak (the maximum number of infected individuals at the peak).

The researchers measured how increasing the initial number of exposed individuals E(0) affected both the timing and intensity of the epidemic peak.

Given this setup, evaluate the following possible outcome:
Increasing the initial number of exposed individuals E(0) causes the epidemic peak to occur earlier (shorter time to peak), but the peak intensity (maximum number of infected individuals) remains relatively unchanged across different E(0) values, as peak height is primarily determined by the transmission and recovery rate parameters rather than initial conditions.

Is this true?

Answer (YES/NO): YES